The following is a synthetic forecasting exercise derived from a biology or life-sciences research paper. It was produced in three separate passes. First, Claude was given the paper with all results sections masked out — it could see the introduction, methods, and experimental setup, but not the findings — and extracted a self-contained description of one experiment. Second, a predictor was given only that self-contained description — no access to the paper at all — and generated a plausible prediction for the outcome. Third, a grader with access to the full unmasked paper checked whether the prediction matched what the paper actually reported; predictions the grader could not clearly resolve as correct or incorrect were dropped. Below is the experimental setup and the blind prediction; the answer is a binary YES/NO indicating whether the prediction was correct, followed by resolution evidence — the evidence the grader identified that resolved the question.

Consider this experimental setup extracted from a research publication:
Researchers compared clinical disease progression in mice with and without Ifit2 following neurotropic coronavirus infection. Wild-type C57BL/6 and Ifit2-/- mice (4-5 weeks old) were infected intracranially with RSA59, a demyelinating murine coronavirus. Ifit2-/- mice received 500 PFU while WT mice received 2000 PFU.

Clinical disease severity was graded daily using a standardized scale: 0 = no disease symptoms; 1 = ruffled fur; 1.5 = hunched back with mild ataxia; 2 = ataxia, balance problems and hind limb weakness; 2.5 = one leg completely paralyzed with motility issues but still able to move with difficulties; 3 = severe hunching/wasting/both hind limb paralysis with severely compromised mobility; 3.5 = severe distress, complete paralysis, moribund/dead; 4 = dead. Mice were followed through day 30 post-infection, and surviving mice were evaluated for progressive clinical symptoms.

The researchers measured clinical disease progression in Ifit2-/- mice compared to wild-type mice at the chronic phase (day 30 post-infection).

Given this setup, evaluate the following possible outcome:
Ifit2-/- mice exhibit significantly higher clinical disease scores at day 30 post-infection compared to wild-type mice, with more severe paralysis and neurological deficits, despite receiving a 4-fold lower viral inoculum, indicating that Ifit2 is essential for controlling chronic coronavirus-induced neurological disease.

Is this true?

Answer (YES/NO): NO